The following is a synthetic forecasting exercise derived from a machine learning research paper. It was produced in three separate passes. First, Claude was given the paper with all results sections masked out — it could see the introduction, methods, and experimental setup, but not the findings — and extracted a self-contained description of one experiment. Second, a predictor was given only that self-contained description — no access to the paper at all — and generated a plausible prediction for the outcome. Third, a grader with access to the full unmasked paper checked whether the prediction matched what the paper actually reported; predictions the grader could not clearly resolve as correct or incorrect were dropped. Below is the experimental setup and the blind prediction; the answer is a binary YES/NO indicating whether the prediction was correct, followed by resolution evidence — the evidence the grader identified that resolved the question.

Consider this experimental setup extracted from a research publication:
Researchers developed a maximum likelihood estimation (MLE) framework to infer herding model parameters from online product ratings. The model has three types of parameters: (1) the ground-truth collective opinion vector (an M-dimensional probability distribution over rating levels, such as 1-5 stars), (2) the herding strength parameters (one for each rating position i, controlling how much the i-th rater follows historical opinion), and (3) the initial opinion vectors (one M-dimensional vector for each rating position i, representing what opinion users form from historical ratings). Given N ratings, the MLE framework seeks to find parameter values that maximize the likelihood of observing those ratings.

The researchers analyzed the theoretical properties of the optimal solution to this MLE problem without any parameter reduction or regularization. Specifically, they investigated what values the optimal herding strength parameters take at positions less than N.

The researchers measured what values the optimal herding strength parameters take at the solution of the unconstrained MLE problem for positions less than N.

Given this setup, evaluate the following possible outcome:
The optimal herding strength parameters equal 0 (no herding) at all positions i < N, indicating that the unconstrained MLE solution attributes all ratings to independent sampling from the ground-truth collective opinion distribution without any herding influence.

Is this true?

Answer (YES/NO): NO